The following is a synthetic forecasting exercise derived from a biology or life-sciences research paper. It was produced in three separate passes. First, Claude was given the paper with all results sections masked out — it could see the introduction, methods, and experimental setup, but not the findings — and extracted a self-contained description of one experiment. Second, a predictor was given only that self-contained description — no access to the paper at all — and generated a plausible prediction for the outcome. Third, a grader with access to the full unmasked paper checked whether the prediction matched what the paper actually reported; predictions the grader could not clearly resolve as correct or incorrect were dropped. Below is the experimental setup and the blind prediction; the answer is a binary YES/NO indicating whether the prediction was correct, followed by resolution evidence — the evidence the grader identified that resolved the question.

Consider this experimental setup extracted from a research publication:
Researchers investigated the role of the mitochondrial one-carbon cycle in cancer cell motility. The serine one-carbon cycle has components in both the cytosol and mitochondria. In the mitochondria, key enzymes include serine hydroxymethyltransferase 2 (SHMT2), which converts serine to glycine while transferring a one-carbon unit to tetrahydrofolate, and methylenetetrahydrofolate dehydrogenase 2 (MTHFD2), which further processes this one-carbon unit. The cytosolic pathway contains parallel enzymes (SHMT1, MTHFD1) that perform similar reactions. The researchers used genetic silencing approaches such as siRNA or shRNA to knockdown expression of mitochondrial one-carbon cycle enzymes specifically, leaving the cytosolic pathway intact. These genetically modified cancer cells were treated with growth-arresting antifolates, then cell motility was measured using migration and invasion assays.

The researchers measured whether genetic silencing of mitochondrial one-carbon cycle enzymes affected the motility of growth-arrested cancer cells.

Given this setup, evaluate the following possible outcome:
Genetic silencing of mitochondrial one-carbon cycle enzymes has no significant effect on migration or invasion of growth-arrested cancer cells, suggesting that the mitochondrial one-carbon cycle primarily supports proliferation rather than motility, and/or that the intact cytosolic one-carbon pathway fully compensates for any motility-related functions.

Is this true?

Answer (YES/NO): NO